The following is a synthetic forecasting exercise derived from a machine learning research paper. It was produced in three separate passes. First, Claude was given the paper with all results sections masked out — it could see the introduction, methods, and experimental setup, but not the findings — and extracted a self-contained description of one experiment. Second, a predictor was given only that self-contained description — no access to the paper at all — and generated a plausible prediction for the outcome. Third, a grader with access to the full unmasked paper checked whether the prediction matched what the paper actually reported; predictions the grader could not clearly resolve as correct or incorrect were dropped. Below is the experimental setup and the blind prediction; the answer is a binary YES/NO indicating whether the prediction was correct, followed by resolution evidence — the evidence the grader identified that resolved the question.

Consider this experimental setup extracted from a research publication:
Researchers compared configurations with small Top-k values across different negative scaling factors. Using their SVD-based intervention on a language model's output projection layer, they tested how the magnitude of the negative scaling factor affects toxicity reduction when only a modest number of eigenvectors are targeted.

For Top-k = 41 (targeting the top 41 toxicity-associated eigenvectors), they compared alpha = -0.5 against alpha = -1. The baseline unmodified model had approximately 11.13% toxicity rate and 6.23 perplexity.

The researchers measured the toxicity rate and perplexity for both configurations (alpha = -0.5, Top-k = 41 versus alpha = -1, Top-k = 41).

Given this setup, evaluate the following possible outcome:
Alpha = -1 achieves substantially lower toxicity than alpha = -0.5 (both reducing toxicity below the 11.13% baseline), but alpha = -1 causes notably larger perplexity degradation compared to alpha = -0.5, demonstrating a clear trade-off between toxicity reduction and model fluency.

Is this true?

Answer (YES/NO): NO